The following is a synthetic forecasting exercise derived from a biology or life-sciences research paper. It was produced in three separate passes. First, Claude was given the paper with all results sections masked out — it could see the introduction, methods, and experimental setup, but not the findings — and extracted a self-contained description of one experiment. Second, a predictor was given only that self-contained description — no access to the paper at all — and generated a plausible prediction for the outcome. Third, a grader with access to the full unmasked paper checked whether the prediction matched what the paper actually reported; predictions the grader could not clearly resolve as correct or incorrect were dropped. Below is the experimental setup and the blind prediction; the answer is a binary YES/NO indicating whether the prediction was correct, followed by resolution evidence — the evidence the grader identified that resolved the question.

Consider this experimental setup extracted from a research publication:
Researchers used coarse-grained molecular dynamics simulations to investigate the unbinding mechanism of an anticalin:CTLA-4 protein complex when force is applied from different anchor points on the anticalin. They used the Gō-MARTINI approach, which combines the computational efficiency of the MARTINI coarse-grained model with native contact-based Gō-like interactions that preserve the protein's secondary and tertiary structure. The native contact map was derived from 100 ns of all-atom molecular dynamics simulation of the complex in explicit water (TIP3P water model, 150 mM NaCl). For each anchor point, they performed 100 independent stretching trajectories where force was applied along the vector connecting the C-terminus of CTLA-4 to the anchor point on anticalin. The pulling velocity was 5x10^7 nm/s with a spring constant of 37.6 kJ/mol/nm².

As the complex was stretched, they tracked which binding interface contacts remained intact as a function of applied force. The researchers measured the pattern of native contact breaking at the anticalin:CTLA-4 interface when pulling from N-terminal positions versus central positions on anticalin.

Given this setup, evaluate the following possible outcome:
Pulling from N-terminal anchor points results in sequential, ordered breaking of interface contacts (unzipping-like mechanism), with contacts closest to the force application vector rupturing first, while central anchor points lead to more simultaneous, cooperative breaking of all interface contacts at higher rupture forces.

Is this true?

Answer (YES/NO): YES